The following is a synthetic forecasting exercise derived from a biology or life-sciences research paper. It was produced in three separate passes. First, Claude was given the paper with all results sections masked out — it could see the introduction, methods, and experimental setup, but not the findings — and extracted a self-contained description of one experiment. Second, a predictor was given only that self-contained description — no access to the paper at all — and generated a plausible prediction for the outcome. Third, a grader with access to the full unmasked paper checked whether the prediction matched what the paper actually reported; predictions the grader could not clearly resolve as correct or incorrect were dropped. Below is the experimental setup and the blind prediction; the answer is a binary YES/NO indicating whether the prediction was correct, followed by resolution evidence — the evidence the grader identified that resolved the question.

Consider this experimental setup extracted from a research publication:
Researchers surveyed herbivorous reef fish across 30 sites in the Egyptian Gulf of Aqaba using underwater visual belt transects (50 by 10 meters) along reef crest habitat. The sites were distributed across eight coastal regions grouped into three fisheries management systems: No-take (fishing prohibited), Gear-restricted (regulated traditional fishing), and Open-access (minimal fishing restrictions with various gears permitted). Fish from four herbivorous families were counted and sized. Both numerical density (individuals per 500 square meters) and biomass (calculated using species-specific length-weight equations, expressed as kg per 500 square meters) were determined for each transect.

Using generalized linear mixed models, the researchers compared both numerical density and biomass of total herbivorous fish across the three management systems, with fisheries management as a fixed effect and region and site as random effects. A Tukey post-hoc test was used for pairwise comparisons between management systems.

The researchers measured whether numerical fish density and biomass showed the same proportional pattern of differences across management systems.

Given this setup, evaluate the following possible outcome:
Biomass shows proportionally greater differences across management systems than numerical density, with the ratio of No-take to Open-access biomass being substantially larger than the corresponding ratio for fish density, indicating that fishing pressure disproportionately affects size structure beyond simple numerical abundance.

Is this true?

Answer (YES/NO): YES